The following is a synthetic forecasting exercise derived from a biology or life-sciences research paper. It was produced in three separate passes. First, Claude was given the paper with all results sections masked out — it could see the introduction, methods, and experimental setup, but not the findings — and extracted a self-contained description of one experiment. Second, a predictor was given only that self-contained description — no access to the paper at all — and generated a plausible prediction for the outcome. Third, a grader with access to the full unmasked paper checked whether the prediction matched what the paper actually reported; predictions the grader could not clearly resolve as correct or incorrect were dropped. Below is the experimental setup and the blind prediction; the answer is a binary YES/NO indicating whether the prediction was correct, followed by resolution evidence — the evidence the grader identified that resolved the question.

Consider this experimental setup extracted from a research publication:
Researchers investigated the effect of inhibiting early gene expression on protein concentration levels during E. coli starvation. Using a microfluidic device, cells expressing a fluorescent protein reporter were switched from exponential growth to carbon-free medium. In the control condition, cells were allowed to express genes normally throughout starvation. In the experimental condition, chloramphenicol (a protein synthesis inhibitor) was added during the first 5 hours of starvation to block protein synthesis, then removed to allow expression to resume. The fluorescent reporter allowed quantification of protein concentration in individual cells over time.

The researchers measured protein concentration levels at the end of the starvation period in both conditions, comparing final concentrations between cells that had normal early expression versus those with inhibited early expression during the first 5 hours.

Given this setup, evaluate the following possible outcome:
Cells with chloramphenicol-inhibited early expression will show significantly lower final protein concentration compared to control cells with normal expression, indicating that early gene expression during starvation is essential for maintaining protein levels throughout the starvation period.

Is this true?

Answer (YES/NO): NO